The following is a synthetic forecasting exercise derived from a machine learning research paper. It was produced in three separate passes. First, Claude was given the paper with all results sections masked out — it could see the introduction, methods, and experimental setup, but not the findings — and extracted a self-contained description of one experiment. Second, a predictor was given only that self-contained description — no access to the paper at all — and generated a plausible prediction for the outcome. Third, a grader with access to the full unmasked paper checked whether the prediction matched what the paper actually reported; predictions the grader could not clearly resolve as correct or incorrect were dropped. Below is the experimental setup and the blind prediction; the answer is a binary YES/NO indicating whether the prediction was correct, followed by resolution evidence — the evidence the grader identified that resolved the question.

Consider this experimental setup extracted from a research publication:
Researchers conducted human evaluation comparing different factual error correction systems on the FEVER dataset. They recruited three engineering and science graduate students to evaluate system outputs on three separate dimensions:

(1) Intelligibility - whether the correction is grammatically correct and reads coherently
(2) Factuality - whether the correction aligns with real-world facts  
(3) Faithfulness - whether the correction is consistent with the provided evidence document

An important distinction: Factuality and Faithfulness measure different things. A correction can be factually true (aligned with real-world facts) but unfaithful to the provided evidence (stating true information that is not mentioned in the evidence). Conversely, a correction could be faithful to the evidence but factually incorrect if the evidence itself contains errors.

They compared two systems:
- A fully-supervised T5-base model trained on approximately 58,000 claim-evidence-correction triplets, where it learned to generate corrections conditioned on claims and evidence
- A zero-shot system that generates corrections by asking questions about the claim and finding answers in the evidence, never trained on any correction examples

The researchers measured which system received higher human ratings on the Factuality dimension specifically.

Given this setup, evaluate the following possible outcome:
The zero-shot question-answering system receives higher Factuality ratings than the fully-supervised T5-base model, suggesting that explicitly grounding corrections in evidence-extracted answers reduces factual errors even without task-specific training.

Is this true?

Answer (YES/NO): YES